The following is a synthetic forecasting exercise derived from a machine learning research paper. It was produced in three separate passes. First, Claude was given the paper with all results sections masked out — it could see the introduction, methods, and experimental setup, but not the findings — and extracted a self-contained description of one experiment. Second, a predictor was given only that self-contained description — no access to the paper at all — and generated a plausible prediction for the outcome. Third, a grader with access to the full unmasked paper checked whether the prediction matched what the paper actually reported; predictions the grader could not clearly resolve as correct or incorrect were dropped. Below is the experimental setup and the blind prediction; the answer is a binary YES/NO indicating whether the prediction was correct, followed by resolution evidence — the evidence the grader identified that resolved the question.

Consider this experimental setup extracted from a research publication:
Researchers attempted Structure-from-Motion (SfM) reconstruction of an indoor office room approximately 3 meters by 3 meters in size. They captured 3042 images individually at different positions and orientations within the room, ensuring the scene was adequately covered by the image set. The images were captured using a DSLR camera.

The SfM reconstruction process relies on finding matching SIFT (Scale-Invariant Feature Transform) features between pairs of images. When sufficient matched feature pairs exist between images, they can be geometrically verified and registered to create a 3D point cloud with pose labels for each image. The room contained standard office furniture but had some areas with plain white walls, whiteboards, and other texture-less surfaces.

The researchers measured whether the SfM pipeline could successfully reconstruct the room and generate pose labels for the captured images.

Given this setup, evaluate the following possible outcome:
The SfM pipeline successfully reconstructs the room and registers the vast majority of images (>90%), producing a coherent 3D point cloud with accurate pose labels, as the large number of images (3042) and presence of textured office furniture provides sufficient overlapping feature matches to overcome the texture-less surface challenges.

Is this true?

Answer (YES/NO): NO